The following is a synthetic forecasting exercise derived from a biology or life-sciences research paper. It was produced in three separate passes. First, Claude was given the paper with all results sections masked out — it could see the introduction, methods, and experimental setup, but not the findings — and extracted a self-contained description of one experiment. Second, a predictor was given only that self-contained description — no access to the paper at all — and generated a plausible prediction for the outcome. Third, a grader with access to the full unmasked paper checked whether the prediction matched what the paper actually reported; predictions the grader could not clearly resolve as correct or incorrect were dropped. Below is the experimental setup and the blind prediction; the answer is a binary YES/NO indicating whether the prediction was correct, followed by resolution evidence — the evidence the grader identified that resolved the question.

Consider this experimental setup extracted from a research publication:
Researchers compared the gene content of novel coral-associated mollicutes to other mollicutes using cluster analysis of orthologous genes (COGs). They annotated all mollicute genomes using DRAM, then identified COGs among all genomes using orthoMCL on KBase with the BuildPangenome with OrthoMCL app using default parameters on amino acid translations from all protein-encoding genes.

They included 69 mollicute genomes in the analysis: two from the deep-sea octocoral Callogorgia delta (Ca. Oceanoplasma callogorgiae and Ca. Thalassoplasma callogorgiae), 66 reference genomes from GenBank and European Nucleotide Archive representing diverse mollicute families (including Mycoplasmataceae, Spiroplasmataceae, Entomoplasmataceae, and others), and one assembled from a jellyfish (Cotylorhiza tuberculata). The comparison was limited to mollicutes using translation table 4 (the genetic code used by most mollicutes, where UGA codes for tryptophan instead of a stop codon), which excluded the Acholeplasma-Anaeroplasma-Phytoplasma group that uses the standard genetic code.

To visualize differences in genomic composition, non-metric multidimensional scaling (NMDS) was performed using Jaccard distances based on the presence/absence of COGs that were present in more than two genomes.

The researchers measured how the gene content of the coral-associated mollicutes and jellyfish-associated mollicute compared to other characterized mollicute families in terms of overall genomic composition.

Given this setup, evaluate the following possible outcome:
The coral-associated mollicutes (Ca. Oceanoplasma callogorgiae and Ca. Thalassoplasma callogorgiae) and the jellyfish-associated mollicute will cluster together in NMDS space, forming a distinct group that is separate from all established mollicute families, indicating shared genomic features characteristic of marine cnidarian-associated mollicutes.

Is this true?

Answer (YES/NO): YES